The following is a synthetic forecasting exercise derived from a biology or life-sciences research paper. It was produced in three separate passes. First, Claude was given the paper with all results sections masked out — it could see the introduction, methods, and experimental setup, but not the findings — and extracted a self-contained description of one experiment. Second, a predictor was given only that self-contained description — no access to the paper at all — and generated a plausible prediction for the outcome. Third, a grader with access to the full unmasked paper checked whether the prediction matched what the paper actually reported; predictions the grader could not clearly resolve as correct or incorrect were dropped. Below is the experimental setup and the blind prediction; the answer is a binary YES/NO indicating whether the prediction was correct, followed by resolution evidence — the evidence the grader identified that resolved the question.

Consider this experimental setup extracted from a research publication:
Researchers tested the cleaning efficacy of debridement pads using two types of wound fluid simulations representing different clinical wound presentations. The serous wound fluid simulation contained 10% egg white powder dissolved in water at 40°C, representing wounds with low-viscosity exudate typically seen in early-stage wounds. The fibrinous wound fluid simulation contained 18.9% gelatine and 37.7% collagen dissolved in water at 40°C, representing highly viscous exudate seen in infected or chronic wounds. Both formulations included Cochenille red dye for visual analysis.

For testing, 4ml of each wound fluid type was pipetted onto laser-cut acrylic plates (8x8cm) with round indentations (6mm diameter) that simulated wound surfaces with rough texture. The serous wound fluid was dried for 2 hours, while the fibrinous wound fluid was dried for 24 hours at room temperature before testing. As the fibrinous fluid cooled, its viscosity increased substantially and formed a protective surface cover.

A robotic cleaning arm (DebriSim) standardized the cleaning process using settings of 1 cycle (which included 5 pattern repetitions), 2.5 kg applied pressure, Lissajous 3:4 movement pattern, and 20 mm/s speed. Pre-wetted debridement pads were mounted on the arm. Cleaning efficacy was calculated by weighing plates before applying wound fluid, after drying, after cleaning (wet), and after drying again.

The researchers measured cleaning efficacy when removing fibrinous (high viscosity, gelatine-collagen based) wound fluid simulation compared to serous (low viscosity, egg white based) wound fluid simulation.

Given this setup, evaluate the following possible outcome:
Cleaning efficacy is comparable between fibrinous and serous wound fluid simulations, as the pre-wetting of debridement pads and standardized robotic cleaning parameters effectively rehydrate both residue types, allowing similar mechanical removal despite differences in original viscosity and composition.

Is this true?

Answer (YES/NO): NO